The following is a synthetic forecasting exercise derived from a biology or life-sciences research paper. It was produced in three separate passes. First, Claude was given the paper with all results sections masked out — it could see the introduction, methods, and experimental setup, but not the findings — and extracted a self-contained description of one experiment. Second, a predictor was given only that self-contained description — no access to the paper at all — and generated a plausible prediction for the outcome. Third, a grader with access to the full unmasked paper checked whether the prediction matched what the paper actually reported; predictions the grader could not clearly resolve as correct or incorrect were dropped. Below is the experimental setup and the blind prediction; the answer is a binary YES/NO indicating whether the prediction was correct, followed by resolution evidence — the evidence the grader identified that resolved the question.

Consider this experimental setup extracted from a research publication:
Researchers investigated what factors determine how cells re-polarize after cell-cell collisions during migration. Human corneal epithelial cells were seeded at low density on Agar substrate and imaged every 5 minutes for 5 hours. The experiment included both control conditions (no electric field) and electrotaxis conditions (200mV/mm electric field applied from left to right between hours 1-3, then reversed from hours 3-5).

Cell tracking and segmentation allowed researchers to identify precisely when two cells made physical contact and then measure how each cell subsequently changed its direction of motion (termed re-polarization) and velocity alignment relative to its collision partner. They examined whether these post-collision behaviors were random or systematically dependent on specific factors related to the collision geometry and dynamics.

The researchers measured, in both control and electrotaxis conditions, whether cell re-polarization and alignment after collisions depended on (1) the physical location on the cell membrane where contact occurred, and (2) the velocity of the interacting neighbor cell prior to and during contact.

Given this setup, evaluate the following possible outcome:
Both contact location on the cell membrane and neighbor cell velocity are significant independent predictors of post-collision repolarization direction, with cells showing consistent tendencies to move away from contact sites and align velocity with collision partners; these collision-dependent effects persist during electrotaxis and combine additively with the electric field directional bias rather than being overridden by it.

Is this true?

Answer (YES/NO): NO